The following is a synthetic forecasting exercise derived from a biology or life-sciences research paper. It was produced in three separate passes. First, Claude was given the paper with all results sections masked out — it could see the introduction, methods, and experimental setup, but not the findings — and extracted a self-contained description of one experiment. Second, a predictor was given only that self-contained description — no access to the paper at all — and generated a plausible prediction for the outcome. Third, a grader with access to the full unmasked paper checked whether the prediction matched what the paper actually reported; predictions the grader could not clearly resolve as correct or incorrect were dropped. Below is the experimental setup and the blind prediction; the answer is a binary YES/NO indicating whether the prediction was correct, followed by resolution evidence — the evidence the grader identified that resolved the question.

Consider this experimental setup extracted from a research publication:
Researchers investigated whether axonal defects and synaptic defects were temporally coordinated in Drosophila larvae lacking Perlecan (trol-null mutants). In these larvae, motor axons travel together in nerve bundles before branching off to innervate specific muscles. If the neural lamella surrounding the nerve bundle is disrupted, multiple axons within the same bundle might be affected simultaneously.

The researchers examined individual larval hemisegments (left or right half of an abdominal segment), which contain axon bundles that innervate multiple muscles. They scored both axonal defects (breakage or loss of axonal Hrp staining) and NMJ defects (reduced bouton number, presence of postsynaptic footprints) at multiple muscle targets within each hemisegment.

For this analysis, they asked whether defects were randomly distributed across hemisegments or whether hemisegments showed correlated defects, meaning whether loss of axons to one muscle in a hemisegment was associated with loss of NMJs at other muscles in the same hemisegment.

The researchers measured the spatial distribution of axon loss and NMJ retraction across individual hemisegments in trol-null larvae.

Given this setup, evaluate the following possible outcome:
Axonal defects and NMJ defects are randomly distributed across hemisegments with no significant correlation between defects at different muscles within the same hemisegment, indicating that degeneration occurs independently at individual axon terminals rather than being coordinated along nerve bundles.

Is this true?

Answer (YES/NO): NO